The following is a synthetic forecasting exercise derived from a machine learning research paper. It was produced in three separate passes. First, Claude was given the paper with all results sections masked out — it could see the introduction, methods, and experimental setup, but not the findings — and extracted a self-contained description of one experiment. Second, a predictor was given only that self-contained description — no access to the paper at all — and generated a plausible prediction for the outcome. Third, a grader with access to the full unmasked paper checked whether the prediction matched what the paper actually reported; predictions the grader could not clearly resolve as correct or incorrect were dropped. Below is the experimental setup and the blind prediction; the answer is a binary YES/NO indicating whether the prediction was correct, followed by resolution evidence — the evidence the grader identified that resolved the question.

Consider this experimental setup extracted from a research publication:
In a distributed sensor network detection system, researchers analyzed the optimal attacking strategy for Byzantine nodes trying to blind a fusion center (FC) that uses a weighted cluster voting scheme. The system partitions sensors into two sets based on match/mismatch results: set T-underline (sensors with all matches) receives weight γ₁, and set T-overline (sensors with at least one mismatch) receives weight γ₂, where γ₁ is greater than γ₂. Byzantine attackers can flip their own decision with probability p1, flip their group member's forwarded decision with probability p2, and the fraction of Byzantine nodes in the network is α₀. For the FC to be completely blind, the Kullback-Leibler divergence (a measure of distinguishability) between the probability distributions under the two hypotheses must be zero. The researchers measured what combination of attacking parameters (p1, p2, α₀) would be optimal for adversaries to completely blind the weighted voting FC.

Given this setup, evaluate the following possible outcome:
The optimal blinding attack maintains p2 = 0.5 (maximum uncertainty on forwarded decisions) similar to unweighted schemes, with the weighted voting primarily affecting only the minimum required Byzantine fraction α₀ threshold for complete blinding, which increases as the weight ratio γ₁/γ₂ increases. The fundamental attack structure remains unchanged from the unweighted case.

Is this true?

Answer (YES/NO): NO